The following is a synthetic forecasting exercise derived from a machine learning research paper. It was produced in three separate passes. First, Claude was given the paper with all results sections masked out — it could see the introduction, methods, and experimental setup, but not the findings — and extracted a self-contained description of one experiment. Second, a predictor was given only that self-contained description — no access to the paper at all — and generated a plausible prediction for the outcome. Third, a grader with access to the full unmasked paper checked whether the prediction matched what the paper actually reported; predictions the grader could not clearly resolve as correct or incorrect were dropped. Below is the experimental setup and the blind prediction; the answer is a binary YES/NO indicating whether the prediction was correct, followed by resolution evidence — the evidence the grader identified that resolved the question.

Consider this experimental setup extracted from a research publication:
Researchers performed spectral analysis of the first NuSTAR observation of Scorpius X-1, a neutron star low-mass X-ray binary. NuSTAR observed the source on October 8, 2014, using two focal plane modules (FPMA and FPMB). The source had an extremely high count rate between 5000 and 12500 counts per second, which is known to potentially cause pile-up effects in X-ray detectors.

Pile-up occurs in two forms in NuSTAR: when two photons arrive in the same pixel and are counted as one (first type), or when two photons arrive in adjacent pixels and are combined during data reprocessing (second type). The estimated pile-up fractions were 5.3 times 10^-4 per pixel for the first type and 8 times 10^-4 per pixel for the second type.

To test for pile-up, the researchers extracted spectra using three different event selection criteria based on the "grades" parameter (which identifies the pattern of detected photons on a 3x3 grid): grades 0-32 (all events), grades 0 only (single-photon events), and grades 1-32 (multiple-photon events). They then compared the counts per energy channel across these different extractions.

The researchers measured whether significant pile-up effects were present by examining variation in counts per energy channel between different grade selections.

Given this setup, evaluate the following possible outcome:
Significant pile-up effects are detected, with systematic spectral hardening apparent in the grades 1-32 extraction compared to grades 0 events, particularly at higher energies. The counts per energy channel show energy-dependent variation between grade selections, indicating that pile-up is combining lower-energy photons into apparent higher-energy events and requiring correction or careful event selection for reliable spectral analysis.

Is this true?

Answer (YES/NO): NO